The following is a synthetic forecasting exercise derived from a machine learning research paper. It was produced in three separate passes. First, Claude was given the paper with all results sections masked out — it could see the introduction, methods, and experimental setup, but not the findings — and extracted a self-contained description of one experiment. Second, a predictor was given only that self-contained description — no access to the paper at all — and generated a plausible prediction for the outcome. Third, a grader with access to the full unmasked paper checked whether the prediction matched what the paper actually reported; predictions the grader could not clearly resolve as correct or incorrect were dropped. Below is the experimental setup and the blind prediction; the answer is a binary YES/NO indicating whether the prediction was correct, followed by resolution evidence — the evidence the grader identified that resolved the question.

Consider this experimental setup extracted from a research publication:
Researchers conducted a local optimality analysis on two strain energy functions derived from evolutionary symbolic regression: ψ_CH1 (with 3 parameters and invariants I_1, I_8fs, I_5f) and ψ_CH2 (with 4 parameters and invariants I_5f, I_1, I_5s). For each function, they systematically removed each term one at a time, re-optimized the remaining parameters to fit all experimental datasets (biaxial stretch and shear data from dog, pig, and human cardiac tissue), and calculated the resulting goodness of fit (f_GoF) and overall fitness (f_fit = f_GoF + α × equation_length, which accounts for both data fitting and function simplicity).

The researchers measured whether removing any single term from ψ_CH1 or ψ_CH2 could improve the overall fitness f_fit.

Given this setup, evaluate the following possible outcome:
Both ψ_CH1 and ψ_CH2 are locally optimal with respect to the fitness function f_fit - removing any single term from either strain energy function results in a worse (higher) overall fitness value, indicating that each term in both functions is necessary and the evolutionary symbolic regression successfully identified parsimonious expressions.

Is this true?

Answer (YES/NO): YES